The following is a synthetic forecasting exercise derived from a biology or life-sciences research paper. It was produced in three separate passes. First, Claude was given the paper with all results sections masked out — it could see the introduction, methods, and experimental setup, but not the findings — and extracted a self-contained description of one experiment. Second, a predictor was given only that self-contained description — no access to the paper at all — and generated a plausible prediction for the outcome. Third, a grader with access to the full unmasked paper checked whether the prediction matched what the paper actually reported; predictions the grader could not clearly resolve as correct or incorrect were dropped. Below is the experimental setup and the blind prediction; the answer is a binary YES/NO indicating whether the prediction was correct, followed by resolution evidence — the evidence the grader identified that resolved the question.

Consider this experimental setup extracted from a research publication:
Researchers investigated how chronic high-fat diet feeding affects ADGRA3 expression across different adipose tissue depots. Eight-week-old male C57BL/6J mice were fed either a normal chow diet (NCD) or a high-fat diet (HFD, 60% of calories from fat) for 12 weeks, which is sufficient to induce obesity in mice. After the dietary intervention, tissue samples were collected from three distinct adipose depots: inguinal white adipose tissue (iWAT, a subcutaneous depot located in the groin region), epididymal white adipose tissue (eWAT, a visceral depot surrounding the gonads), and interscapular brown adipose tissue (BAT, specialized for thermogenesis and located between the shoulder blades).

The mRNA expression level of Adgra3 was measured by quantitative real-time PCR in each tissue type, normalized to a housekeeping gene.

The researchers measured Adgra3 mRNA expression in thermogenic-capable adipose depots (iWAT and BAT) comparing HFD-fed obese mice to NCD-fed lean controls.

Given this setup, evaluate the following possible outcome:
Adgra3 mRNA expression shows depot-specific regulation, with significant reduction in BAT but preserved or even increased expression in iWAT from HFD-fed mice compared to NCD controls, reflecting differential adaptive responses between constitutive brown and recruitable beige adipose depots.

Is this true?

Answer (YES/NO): NO